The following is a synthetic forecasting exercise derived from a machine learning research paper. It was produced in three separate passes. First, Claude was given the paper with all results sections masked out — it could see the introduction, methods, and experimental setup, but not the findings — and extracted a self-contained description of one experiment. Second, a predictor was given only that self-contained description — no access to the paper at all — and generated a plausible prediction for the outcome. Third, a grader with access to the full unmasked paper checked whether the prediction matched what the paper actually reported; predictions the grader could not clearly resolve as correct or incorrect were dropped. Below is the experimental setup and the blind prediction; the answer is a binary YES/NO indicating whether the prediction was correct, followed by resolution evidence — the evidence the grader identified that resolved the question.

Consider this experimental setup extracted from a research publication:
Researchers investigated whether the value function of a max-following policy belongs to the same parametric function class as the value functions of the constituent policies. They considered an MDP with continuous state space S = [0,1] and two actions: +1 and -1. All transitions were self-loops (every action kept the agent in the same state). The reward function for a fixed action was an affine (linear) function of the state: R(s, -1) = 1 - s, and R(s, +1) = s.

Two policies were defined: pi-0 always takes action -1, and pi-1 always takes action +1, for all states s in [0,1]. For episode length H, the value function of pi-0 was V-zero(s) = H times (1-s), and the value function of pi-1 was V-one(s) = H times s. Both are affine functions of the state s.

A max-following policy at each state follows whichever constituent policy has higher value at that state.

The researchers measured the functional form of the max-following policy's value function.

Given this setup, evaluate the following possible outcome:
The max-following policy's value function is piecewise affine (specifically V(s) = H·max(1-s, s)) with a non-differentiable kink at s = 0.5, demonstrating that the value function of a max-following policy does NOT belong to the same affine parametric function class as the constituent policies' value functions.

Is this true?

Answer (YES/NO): YES